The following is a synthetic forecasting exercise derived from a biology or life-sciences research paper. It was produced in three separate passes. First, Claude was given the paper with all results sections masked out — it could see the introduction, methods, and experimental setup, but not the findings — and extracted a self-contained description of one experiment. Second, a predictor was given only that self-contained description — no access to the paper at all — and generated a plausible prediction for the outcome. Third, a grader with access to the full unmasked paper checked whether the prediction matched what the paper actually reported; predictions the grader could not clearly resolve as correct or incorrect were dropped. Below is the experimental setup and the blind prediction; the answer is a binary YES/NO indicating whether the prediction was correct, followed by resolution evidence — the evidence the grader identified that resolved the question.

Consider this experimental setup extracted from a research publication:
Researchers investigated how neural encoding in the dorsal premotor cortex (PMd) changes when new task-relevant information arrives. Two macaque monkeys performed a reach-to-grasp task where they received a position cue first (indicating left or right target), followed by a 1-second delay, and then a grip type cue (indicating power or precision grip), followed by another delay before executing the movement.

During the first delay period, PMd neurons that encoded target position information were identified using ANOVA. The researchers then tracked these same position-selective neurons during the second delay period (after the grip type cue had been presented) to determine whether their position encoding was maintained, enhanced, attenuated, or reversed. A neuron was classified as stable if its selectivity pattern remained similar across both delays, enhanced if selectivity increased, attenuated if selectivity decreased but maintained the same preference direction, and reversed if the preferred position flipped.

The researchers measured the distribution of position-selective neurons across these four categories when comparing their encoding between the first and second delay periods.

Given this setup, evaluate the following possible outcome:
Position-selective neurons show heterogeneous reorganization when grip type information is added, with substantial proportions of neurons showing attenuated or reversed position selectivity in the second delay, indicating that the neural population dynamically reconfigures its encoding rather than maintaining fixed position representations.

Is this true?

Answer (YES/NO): YES